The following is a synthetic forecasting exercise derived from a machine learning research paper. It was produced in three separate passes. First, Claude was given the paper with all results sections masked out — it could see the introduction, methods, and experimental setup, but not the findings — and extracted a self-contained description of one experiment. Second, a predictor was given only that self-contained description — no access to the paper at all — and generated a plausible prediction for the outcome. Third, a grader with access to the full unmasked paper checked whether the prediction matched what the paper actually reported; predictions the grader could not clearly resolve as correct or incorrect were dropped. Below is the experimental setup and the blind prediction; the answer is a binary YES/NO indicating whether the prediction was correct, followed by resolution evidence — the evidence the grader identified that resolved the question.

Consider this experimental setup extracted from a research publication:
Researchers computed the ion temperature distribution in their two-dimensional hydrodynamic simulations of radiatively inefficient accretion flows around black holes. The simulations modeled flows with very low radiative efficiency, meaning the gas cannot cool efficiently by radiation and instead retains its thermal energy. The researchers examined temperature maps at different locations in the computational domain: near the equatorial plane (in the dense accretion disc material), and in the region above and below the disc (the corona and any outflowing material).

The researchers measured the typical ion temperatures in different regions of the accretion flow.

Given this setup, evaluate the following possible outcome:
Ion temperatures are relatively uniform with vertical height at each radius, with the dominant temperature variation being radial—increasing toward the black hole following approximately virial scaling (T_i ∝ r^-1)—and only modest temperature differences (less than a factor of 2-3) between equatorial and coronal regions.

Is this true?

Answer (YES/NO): NO